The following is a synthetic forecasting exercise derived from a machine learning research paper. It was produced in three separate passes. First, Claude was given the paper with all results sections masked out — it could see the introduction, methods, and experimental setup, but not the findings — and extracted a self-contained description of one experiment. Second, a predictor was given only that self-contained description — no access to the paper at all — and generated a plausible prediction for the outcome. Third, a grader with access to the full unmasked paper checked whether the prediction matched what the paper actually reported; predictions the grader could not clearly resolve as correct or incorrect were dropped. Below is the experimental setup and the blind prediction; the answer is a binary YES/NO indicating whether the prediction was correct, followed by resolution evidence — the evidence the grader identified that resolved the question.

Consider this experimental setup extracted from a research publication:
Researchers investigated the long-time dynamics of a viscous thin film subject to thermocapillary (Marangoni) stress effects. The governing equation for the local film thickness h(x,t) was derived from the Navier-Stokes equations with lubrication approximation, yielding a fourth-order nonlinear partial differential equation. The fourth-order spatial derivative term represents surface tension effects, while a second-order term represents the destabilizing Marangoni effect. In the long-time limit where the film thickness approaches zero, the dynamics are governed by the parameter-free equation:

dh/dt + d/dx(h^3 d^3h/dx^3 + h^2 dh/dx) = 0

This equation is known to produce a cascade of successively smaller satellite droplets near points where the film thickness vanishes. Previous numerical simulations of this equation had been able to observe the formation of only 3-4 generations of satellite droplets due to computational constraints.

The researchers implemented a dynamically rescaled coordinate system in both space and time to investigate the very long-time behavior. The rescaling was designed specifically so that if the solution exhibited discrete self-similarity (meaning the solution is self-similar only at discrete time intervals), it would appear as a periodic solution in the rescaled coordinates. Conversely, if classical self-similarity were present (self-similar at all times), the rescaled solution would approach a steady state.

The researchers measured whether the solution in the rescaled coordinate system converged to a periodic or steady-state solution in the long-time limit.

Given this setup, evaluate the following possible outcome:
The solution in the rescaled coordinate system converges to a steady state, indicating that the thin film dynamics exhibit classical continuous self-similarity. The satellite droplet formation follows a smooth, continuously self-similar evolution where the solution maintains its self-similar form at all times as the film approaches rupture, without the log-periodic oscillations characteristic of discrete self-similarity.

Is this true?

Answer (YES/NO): NO